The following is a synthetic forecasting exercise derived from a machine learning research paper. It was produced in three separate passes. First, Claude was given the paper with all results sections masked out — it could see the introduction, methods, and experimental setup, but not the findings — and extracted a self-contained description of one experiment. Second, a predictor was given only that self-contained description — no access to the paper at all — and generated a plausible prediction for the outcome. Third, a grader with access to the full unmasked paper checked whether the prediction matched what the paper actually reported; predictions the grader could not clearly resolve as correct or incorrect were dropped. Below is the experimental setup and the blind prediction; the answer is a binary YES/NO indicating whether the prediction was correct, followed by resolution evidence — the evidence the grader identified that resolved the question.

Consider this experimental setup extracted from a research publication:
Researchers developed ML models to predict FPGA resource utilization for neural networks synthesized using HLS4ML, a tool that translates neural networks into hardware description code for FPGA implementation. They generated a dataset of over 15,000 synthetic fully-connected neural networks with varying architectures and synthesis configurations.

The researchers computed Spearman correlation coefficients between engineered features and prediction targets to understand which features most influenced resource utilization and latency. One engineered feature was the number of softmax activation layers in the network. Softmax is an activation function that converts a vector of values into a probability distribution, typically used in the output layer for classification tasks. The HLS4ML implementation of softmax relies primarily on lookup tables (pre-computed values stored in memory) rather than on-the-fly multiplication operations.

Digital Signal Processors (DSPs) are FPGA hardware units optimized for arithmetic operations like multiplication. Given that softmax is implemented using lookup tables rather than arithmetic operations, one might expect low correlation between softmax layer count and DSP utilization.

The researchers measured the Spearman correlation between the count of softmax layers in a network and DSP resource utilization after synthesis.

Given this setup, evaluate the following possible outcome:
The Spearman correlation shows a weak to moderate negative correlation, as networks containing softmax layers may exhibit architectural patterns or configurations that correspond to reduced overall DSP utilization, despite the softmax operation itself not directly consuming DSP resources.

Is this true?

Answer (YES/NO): NO